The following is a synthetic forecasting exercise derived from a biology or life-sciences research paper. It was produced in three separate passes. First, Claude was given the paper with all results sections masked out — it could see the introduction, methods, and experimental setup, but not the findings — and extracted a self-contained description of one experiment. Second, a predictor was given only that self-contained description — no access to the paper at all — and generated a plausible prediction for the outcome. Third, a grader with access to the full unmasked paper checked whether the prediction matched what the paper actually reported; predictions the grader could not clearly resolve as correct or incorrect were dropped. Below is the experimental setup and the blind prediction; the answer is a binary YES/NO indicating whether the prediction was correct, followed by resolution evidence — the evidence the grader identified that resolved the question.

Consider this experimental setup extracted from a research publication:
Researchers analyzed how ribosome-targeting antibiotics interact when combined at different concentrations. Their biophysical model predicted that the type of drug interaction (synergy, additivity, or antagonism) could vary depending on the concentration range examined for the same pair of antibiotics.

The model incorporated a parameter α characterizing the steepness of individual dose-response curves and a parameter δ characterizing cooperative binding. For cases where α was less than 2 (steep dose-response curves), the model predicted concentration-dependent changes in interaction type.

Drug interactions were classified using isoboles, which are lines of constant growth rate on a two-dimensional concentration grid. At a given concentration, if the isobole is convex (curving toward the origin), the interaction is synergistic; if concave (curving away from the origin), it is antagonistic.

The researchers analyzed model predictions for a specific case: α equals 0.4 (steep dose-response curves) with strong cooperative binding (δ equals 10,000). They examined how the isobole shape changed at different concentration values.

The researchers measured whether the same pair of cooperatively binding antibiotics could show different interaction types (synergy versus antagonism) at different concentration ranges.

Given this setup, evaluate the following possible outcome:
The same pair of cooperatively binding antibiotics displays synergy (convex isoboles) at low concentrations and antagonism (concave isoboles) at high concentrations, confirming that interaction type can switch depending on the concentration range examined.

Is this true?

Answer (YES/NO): NO